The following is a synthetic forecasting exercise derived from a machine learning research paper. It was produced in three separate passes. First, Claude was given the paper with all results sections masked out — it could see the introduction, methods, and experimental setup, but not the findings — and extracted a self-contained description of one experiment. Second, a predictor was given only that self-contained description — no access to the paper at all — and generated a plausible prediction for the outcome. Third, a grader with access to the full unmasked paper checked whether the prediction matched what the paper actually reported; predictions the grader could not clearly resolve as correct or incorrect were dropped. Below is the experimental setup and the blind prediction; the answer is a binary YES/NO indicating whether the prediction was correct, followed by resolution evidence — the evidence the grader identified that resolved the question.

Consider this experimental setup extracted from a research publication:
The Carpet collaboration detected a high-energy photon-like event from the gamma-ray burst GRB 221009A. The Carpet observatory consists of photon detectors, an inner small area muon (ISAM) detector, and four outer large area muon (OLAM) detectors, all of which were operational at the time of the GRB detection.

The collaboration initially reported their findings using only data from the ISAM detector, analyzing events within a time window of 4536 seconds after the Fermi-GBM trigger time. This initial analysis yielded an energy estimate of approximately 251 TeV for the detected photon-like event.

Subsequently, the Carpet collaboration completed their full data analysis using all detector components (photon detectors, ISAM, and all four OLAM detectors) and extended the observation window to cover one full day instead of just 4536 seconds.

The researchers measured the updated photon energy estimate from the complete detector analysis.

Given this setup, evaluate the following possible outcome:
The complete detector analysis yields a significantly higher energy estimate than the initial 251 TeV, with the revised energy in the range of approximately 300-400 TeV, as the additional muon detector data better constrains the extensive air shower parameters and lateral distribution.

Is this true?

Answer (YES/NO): YES